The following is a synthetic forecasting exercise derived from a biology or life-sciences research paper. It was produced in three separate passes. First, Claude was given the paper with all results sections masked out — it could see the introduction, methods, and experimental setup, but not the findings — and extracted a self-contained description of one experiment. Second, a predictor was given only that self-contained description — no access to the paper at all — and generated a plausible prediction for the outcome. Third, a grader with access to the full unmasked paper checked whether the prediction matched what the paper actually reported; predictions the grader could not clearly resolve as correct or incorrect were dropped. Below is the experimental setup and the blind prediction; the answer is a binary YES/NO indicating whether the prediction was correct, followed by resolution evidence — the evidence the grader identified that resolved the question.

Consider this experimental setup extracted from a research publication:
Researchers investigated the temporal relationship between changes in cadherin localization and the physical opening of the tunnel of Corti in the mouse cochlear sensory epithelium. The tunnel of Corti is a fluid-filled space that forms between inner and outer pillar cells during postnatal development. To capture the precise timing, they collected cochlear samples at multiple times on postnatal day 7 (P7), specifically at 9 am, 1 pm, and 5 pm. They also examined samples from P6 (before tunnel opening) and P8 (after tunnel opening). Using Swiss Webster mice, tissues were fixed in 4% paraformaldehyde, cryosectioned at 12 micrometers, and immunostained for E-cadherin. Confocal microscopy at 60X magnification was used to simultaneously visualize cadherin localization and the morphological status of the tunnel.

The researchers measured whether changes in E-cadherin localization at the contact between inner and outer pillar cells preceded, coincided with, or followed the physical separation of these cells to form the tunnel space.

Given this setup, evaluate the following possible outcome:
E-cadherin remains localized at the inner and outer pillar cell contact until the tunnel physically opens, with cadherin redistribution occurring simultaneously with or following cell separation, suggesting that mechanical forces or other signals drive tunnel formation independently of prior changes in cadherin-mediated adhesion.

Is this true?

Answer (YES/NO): NO